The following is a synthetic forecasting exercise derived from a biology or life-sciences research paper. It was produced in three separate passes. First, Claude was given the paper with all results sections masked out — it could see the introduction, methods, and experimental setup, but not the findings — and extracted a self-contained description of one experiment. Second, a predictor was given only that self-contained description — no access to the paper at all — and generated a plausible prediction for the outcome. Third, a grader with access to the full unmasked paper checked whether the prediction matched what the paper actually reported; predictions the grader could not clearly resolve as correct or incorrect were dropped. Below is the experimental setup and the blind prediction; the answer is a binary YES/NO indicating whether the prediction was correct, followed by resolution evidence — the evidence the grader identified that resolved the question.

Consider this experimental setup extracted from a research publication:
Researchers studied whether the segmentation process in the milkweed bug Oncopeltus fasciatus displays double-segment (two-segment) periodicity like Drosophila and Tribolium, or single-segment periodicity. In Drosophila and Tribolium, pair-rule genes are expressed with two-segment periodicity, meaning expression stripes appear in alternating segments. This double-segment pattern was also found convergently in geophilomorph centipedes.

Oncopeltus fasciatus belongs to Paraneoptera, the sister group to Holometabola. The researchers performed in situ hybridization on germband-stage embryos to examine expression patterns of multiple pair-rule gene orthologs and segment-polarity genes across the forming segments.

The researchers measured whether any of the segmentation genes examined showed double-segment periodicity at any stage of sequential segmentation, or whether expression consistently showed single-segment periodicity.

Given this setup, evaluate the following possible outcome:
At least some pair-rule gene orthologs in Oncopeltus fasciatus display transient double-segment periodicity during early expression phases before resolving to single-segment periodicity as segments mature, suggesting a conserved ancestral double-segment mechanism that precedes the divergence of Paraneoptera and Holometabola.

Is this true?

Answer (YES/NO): NO